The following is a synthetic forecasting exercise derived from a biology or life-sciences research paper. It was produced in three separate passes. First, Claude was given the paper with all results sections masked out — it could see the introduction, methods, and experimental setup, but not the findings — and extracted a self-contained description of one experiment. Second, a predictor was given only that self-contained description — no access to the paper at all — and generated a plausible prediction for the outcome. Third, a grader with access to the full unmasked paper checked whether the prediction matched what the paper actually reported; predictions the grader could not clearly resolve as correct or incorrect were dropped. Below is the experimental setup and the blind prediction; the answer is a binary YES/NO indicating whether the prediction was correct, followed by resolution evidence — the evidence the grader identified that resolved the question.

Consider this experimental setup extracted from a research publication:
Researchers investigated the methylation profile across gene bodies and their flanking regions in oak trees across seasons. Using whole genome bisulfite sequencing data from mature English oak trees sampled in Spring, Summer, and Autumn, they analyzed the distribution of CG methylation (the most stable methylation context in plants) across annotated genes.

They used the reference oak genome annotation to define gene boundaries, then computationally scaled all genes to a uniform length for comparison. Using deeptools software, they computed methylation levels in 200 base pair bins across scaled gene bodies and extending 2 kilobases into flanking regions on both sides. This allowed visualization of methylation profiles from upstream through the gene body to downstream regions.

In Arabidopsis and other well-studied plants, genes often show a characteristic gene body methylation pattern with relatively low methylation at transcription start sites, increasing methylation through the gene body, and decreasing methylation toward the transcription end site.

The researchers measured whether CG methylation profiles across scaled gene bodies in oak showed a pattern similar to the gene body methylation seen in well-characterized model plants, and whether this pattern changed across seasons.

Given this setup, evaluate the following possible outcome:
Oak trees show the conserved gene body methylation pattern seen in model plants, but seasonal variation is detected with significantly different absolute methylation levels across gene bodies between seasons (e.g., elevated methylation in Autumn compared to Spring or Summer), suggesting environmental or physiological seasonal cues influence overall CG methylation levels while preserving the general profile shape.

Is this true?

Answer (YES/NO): NO